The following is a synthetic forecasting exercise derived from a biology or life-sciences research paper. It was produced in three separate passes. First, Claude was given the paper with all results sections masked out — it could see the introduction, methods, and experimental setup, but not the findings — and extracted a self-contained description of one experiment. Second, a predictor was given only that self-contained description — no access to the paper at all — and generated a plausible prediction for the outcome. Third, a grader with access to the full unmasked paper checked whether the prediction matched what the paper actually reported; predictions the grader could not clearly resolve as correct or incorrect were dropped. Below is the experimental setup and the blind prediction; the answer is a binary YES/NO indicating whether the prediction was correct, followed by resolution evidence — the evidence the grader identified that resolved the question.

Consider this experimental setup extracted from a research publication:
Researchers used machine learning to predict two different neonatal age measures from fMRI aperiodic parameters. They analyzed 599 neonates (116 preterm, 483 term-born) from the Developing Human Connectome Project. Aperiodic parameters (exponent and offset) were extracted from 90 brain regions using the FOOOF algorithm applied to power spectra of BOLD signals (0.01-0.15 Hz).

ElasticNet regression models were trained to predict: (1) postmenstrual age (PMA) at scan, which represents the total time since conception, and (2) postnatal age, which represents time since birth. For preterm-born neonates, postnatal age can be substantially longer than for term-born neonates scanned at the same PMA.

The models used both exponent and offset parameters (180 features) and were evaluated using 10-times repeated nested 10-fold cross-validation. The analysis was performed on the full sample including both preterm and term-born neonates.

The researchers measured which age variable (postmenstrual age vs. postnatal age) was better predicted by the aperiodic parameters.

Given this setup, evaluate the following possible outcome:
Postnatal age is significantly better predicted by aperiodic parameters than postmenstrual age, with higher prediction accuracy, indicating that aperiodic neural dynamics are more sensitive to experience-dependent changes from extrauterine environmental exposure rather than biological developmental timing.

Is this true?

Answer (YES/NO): NO